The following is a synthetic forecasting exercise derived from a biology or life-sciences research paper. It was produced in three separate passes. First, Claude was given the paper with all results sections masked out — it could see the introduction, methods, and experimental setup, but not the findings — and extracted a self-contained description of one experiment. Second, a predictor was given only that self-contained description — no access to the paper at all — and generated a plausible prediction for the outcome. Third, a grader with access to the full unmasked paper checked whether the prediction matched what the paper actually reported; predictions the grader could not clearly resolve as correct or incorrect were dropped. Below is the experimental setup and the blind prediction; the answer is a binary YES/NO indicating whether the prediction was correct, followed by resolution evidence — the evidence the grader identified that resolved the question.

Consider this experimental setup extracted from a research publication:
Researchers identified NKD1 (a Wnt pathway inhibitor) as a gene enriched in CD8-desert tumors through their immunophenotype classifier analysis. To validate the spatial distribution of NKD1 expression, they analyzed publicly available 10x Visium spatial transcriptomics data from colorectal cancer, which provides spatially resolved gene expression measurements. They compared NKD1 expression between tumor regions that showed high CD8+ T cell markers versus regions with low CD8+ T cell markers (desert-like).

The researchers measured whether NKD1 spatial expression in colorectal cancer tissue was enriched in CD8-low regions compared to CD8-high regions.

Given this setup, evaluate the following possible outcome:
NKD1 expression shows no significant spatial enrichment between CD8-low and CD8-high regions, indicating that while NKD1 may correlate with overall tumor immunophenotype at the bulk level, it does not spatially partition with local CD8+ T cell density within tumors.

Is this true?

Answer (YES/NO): NO